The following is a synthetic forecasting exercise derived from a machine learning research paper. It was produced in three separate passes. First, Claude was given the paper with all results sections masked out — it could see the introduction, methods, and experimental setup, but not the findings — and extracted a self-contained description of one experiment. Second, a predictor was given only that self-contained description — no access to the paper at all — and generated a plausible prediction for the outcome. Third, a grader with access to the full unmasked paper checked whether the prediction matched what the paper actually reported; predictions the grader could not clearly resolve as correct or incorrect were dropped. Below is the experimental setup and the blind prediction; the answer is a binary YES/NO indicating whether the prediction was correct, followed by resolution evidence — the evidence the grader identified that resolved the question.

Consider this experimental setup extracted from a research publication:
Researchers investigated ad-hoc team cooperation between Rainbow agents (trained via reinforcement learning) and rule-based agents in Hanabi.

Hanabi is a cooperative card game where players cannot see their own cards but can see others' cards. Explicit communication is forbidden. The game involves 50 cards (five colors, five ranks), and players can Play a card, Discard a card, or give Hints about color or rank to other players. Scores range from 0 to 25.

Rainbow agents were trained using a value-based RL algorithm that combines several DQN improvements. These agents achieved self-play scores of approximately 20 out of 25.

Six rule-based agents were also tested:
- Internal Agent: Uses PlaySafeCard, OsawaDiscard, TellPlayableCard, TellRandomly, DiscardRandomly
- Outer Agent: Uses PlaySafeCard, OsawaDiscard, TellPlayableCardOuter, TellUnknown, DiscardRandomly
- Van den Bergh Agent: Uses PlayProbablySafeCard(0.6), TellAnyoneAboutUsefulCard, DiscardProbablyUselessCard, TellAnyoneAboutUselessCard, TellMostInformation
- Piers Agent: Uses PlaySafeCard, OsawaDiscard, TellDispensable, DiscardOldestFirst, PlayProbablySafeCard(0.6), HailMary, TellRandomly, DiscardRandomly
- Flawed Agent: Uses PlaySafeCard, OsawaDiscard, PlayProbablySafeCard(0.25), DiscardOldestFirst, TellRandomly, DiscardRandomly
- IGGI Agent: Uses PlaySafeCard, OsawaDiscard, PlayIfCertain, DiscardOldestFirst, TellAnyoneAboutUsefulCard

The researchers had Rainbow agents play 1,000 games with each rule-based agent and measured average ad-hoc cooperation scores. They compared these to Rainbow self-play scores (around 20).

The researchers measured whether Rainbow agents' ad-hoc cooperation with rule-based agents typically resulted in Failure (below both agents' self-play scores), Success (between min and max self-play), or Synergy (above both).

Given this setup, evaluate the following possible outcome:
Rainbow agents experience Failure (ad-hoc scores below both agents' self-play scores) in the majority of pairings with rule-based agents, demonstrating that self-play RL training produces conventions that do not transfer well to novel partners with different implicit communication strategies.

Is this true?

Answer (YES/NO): YES